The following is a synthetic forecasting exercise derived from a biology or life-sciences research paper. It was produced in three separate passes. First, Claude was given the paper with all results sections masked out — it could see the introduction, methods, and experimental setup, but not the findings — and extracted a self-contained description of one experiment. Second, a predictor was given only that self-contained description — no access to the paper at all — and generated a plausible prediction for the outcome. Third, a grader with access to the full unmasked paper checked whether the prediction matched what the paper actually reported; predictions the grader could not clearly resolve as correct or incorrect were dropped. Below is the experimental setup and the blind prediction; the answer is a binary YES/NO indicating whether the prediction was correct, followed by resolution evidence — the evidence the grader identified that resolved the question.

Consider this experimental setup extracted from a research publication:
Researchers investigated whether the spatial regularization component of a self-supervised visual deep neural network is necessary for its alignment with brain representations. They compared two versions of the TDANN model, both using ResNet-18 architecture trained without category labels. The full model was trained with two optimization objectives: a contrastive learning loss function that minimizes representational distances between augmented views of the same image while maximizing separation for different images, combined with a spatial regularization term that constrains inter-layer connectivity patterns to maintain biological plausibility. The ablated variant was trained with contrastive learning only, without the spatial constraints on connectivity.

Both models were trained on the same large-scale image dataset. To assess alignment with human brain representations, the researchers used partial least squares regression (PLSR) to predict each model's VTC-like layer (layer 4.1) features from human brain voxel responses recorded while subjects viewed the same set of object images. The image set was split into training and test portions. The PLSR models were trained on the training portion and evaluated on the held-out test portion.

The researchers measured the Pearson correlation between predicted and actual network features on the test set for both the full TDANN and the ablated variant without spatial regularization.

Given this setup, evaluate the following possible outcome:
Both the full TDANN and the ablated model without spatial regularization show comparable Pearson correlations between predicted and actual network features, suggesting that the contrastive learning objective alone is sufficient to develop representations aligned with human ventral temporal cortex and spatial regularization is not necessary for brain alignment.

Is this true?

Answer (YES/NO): NO